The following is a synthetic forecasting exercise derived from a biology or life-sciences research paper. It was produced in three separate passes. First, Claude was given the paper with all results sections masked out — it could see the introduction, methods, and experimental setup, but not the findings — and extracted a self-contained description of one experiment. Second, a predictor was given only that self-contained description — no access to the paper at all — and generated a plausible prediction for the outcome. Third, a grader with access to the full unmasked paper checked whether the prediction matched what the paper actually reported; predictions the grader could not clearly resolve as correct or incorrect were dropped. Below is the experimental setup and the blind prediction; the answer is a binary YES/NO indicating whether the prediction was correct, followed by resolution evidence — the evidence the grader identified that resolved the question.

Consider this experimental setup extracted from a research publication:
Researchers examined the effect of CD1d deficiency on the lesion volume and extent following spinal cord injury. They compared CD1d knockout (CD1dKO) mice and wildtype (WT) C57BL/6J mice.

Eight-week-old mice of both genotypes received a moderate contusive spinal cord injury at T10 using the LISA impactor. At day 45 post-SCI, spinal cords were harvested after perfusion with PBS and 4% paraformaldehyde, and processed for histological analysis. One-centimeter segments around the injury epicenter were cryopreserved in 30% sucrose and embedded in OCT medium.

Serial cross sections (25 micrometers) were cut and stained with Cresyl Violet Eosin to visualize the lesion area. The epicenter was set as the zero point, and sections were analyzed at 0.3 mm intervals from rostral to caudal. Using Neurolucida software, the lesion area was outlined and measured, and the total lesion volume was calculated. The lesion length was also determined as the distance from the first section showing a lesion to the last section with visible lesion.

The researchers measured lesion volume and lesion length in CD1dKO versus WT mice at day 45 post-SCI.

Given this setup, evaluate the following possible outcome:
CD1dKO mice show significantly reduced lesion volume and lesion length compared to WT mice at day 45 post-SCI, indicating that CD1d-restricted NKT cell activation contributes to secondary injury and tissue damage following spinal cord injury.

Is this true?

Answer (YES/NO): NO